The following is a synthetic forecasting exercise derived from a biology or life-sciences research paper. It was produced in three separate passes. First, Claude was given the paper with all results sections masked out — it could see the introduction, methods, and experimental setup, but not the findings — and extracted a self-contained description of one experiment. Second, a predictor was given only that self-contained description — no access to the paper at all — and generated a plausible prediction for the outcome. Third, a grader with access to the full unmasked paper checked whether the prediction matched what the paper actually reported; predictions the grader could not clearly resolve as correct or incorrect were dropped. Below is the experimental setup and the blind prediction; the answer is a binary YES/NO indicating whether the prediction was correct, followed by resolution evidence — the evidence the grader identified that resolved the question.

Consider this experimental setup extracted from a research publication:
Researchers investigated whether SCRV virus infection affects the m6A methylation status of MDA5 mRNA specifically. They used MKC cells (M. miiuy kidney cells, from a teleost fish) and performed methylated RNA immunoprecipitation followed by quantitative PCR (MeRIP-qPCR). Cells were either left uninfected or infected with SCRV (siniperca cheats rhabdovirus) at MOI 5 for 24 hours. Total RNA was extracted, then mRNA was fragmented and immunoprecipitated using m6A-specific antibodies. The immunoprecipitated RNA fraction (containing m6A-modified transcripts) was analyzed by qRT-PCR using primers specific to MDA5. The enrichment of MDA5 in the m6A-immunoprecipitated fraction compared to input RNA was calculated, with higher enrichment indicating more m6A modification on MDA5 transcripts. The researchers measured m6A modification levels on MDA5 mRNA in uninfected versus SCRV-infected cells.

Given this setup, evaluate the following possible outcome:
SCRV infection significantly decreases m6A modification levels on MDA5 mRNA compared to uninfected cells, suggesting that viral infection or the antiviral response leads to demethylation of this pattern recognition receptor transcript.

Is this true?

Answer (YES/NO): NO